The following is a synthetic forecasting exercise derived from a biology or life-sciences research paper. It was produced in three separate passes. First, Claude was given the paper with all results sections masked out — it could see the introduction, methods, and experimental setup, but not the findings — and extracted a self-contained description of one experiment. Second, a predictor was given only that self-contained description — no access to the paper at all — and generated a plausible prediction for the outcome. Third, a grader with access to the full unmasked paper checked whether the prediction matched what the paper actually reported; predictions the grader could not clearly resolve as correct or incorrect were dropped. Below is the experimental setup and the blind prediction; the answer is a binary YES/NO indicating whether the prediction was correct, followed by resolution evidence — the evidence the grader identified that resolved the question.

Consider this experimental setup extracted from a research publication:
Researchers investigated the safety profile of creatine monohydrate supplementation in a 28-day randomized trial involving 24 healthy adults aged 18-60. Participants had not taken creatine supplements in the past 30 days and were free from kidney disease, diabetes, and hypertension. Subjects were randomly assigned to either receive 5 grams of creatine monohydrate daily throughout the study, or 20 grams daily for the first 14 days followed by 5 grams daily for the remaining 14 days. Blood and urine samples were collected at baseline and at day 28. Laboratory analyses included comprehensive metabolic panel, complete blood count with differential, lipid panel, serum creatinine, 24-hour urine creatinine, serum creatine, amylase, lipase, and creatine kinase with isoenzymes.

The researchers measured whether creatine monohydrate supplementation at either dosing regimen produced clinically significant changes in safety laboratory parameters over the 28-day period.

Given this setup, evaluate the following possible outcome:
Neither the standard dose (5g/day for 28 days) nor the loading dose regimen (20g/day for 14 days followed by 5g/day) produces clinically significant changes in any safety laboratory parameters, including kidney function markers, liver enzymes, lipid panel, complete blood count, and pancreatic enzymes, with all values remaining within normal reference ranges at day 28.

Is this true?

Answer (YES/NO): YES